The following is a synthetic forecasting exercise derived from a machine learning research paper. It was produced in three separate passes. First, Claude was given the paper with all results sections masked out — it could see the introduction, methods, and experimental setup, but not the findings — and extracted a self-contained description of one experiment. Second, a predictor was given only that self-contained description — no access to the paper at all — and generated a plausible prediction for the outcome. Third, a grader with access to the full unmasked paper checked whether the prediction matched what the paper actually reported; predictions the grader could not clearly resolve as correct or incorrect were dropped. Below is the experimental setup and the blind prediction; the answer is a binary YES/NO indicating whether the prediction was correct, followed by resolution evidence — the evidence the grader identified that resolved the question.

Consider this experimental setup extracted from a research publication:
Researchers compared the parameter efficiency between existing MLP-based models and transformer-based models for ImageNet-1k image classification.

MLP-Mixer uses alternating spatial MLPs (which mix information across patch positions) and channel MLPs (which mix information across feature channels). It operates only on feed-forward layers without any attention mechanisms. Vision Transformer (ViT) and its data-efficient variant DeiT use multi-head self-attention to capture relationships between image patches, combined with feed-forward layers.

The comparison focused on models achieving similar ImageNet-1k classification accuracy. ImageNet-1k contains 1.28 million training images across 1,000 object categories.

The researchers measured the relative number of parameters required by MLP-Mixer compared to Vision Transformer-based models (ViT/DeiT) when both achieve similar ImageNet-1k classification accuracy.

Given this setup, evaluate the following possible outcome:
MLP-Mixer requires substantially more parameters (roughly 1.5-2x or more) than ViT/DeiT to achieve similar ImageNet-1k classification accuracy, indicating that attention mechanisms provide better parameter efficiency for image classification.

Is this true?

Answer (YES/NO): YES